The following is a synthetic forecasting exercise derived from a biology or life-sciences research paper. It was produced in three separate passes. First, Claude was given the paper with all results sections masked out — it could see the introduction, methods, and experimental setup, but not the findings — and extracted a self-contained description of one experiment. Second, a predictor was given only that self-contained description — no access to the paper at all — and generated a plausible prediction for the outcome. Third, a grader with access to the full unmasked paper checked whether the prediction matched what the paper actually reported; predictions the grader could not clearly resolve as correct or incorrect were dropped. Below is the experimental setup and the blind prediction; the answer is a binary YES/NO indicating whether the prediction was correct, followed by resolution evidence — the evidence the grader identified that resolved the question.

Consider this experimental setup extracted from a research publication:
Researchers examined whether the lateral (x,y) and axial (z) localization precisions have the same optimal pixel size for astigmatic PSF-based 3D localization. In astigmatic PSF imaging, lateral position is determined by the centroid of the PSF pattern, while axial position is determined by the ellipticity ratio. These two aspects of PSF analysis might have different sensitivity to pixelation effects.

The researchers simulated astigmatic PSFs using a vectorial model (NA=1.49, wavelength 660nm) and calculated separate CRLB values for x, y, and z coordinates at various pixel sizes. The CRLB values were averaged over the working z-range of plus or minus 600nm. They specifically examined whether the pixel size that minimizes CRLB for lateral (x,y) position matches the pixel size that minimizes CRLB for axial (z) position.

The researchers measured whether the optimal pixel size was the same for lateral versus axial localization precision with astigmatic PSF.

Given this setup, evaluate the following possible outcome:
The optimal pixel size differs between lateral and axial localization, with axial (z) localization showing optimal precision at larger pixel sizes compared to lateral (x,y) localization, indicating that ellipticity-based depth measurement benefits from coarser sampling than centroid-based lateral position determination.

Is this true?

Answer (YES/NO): NO